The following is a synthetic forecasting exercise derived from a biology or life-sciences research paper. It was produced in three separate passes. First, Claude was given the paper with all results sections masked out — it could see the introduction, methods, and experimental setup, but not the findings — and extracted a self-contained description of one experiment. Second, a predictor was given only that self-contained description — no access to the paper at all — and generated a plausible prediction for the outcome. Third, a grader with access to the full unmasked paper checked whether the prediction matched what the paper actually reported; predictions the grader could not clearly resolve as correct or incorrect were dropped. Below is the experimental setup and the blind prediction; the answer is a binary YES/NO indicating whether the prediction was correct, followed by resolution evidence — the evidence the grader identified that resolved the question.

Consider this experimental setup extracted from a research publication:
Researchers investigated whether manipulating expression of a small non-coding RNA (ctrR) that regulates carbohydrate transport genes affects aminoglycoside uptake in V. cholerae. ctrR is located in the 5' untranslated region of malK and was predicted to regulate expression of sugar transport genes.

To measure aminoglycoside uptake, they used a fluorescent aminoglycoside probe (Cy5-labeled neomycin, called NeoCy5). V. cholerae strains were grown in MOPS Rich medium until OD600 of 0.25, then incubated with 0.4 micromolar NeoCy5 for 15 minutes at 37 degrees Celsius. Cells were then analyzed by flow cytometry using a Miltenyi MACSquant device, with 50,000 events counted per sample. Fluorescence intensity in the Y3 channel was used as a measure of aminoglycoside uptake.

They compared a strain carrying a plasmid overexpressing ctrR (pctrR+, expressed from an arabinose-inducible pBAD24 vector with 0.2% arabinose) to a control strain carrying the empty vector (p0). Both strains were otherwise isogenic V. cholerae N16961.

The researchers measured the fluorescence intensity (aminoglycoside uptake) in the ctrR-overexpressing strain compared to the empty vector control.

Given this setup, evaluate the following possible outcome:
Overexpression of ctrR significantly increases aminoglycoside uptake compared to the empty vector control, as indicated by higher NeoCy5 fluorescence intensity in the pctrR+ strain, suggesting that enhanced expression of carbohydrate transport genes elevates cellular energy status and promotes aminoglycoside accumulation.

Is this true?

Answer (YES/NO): YES